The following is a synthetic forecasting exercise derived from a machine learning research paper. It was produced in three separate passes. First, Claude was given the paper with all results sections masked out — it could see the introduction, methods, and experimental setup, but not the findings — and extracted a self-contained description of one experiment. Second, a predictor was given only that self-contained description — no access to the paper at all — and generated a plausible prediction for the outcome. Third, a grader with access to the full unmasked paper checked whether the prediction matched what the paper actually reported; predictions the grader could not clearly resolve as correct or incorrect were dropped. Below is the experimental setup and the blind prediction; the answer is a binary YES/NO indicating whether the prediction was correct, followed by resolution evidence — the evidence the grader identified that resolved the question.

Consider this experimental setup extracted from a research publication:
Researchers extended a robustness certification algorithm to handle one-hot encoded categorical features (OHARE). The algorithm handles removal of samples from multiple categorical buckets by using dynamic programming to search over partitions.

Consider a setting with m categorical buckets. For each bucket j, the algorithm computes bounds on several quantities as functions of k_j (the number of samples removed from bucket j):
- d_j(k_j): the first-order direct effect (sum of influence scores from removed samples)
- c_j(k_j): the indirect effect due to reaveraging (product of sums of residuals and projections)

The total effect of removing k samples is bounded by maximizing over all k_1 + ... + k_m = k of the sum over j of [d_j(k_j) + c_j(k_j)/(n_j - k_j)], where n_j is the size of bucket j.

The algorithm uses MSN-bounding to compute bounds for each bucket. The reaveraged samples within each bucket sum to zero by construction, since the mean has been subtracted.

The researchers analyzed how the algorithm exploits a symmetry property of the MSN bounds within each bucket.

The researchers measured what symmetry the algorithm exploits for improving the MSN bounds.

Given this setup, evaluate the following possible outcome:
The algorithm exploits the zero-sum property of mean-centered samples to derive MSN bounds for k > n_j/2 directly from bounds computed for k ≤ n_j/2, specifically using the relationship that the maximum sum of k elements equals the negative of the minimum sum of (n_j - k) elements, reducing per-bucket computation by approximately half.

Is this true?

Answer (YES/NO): NO